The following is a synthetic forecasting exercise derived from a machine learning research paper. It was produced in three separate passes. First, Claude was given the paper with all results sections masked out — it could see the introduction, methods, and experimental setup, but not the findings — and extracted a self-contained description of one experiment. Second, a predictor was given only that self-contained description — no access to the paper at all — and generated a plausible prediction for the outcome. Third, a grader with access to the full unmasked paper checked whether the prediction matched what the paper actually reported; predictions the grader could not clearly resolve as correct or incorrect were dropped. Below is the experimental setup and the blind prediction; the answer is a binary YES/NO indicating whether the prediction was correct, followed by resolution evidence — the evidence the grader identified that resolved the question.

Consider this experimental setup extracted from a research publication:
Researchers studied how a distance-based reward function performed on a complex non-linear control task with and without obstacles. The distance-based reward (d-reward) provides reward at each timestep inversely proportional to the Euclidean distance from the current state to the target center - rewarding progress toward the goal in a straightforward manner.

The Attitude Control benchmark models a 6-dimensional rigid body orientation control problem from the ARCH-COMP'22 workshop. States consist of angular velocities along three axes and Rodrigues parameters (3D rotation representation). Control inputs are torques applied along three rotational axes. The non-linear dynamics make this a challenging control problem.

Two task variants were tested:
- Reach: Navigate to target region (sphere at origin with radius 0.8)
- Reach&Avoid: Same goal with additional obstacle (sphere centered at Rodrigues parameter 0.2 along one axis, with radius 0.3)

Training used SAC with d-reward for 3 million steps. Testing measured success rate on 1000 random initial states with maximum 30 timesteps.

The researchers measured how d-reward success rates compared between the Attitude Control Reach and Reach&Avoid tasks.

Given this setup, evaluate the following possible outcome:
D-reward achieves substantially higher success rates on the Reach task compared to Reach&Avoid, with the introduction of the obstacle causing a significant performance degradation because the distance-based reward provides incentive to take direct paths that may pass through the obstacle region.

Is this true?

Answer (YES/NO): YES